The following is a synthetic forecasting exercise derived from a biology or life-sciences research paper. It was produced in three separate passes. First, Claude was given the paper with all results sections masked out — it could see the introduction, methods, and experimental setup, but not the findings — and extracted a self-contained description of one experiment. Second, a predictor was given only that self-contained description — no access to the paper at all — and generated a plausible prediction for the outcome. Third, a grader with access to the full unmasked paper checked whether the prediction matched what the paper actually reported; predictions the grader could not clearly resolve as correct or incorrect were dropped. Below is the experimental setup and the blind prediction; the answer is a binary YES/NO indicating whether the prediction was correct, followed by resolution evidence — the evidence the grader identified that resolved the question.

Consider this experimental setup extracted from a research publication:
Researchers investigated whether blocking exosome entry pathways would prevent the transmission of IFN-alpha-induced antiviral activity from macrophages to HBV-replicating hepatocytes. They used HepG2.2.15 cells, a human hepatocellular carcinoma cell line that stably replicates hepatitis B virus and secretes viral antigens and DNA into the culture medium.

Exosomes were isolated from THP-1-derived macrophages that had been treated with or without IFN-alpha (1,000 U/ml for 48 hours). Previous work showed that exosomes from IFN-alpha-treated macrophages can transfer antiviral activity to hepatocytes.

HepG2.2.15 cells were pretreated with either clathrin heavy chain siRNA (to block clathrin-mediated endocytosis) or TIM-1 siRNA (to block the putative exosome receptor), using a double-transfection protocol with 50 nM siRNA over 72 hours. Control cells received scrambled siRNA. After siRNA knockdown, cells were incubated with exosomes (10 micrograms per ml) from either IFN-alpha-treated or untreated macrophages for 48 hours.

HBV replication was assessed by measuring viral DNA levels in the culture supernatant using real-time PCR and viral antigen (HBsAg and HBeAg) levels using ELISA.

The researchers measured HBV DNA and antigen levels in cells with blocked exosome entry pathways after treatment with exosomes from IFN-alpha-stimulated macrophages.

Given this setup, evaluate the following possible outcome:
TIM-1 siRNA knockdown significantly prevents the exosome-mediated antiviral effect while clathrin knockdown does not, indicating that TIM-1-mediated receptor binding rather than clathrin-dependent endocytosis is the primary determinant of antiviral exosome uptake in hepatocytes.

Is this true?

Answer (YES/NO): NO